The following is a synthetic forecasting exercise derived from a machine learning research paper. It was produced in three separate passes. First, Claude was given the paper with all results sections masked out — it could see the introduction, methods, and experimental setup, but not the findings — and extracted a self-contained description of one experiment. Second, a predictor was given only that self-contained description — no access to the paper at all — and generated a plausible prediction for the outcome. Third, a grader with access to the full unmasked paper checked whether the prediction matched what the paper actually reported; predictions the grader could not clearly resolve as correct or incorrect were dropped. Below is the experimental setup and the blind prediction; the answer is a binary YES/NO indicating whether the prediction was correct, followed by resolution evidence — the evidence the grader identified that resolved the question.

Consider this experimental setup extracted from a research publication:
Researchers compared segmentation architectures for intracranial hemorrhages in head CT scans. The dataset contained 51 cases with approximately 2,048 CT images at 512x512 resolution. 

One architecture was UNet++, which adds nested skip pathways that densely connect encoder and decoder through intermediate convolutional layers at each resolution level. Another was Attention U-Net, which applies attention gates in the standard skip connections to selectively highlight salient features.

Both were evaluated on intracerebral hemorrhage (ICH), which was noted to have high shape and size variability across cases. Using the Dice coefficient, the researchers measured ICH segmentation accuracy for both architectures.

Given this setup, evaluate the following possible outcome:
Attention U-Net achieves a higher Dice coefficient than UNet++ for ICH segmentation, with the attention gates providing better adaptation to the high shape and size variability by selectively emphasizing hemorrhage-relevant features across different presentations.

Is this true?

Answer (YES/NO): YES